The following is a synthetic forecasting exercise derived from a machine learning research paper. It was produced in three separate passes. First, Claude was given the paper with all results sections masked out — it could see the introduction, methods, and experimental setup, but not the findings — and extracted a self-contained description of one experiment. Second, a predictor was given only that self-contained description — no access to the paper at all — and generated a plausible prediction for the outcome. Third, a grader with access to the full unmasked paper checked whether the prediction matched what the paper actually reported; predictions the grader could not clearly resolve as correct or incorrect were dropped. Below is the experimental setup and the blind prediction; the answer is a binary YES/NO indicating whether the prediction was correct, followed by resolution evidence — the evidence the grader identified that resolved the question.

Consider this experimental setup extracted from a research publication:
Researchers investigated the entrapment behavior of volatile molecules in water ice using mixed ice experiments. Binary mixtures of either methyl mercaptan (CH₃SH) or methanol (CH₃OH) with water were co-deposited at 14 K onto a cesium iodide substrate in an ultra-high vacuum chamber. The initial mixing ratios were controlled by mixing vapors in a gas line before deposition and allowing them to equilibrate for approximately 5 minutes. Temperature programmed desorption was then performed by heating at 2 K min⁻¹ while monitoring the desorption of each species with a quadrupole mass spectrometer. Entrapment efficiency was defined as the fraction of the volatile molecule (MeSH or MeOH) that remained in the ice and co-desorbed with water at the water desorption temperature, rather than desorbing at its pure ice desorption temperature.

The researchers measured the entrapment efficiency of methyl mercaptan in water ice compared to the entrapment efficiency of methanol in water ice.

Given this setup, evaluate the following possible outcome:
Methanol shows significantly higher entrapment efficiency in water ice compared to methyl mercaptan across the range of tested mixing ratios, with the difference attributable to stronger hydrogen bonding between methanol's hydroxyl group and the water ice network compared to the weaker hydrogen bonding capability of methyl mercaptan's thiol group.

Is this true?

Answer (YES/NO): NO